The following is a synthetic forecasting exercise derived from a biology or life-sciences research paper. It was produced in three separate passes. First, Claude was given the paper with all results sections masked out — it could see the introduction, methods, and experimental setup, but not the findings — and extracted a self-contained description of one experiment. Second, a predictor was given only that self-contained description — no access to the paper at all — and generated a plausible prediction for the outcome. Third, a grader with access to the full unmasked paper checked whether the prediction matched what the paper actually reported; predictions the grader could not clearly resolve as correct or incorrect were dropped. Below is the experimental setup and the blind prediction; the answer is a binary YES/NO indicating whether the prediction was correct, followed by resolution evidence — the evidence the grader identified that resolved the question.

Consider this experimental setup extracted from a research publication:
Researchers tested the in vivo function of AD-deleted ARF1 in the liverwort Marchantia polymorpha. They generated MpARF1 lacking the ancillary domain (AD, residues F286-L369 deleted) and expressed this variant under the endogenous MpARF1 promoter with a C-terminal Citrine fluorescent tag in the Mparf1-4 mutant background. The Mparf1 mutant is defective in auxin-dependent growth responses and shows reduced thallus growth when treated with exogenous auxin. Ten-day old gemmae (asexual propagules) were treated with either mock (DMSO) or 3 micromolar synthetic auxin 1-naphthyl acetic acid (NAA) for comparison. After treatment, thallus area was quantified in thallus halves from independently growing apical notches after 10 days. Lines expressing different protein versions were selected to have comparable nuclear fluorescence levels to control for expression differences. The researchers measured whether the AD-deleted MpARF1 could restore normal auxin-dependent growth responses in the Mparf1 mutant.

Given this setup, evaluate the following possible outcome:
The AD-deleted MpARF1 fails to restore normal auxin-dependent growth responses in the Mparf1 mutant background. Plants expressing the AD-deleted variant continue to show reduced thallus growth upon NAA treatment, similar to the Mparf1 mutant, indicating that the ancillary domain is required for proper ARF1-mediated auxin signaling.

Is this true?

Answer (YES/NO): YES